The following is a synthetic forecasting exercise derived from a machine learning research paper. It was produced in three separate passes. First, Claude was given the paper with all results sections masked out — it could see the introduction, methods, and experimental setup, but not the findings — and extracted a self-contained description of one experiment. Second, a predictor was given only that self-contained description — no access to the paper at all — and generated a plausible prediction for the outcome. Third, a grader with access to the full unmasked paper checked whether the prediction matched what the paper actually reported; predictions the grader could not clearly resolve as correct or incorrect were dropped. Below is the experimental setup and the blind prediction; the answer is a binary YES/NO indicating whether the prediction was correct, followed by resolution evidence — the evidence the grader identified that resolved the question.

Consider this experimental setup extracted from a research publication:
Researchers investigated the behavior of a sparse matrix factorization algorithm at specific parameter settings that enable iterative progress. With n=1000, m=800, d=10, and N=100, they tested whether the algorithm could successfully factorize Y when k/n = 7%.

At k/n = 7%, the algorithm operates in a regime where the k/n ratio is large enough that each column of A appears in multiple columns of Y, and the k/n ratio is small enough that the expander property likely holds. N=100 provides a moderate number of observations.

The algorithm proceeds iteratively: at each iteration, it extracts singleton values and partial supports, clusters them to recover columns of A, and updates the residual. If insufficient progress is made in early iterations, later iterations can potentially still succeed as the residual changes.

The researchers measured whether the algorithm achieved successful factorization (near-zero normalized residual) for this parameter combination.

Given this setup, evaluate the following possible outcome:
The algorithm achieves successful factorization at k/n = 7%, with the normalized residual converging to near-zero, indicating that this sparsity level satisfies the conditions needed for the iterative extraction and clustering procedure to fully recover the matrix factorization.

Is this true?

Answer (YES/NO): YES